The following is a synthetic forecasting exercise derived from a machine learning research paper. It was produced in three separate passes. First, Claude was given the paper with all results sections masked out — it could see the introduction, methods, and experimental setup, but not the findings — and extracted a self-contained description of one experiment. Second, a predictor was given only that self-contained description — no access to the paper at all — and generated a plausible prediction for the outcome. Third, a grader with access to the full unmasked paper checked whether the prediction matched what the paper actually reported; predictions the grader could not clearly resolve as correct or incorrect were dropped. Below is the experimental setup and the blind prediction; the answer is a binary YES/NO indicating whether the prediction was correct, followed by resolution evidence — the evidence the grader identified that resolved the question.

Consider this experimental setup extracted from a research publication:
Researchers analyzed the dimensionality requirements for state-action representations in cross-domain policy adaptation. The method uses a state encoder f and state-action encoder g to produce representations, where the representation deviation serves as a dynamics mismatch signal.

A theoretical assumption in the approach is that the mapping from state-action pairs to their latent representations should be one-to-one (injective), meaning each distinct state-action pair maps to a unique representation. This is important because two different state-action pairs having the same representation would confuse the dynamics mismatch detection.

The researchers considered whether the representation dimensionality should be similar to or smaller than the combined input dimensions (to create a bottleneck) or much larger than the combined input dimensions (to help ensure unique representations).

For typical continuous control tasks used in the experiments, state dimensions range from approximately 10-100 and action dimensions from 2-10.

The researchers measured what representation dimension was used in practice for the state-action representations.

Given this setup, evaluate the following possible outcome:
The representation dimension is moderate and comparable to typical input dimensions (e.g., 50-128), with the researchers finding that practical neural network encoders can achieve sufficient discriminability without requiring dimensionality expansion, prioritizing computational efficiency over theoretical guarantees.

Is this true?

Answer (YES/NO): NO